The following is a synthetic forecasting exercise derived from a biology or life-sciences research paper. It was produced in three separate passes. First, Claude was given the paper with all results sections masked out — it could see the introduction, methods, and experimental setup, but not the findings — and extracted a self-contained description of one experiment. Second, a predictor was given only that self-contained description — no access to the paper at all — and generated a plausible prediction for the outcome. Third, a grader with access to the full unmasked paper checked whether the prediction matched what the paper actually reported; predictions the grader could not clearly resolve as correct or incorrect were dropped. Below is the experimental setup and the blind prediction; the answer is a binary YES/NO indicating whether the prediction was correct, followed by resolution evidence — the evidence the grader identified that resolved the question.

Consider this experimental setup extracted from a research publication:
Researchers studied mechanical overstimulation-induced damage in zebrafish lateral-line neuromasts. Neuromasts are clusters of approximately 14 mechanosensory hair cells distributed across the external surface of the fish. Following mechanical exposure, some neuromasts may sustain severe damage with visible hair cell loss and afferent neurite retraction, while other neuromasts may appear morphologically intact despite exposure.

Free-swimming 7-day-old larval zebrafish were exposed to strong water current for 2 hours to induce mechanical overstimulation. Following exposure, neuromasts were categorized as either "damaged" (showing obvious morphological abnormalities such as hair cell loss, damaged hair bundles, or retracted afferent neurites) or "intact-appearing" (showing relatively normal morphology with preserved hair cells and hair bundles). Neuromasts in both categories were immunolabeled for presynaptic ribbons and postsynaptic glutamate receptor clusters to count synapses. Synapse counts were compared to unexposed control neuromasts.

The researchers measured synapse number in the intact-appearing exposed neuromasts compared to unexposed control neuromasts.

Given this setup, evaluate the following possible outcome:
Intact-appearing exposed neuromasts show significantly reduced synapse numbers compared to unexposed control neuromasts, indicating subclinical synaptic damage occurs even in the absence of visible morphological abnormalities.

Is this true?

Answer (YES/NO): YES